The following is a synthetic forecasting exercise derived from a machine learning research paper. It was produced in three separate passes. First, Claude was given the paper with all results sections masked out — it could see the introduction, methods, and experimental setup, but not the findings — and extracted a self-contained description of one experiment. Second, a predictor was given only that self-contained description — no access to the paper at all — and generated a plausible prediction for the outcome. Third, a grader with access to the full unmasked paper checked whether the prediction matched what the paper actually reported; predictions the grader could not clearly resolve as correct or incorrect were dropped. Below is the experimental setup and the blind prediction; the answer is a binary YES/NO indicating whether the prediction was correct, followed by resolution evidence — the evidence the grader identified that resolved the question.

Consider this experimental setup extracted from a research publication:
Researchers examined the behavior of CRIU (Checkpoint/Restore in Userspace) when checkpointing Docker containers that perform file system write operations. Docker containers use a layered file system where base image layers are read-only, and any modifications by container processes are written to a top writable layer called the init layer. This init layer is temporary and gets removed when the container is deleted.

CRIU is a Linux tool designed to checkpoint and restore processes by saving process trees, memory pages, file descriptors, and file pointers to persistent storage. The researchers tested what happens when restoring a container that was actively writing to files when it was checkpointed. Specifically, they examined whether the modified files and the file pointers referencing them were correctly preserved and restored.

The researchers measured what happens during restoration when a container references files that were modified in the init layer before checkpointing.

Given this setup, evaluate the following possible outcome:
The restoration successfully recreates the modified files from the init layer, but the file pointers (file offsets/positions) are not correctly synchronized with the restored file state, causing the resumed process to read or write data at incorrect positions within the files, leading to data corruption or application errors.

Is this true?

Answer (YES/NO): NO